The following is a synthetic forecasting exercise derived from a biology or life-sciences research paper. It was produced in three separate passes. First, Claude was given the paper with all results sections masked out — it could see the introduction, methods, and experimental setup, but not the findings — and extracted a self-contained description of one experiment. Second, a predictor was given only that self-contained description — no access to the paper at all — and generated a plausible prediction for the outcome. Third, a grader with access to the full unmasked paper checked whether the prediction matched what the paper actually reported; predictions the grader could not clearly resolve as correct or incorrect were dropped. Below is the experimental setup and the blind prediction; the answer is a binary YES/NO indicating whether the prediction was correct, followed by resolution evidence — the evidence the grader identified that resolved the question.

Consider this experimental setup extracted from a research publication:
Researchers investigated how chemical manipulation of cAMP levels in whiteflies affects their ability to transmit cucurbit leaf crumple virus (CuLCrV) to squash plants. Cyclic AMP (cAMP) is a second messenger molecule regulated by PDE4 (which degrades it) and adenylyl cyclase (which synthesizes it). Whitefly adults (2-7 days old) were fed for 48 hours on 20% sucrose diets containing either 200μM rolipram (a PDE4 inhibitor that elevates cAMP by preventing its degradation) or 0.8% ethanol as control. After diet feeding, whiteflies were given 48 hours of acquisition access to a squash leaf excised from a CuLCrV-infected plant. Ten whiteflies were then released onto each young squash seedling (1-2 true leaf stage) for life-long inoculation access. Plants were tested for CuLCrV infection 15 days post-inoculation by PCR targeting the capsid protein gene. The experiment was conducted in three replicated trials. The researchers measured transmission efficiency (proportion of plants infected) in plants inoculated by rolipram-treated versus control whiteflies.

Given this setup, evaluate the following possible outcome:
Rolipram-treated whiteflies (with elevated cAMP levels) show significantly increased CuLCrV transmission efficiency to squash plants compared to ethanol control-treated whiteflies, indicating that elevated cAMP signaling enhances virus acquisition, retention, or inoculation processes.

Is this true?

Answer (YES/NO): YES